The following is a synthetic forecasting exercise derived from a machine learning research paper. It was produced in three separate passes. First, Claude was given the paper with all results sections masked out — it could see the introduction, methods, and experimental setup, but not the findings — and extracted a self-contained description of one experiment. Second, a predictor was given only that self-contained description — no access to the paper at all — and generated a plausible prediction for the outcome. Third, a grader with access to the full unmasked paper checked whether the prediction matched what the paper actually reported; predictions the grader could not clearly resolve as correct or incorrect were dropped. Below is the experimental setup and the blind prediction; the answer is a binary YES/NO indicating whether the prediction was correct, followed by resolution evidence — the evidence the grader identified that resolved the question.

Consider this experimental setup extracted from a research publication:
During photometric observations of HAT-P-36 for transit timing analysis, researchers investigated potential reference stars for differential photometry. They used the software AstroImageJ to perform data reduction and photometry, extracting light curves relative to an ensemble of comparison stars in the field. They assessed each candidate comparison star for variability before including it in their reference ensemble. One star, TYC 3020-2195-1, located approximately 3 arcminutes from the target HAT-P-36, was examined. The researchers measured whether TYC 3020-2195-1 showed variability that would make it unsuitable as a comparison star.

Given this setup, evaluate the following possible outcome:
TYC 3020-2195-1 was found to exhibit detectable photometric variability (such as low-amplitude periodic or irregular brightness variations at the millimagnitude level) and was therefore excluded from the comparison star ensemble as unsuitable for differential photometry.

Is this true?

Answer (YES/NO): YES